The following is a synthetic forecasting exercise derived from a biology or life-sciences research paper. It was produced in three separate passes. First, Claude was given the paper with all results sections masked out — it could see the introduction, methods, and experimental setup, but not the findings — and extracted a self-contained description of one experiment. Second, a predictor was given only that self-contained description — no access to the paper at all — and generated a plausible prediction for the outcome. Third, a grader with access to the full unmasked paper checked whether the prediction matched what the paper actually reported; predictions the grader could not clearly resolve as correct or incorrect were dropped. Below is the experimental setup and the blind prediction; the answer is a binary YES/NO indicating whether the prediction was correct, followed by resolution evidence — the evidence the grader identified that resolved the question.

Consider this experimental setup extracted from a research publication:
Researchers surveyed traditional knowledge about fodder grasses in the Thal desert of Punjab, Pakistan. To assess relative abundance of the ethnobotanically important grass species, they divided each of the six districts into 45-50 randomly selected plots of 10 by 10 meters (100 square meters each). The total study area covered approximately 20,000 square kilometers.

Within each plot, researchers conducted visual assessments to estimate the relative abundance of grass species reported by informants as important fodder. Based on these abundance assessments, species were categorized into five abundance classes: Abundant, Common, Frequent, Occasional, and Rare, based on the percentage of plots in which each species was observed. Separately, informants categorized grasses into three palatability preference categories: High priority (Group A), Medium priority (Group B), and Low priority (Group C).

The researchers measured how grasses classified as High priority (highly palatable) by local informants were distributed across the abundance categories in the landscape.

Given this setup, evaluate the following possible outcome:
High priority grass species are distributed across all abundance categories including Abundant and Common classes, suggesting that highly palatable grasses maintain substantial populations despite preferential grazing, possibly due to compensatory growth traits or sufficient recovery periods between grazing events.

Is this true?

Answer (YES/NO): YES